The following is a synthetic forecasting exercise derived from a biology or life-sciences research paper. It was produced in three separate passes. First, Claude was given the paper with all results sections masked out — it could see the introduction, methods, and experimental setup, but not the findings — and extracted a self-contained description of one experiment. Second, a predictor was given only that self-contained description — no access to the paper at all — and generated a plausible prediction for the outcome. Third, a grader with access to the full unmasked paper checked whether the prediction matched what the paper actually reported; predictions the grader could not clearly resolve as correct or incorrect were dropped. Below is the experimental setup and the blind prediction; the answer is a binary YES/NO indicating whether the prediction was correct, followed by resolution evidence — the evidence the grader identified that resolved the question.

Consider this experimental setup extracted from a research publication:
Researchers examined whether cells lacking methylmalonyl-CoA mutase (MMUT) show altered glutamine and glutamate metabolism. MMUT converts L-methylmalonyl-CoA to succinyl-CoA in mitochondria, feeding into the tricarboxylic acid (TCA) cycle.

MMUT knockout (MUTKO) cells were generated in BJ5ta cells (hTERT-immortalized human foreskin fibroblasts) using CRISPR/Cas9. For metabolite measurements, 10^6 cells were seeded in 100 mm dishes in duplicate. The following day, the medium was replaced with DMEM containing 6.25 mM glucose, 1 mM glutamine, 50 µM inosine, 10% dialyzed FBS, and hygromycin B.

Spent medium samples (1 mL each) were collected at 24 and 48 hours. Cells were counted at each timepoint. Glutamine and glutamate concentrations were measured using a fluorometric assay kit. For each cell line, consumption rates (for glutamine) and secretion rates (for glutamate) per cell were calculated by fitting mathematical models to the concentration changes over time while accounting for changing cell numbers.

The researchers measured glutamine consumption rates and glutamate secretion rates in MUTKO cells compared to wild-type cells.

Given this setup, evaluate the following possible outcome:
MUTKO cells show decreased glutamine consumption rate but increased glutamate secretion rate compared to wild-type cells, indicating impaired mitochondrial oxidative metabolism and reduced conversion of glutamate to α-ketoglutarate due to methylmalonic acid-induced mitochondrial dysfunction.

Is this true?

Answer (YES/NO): NO